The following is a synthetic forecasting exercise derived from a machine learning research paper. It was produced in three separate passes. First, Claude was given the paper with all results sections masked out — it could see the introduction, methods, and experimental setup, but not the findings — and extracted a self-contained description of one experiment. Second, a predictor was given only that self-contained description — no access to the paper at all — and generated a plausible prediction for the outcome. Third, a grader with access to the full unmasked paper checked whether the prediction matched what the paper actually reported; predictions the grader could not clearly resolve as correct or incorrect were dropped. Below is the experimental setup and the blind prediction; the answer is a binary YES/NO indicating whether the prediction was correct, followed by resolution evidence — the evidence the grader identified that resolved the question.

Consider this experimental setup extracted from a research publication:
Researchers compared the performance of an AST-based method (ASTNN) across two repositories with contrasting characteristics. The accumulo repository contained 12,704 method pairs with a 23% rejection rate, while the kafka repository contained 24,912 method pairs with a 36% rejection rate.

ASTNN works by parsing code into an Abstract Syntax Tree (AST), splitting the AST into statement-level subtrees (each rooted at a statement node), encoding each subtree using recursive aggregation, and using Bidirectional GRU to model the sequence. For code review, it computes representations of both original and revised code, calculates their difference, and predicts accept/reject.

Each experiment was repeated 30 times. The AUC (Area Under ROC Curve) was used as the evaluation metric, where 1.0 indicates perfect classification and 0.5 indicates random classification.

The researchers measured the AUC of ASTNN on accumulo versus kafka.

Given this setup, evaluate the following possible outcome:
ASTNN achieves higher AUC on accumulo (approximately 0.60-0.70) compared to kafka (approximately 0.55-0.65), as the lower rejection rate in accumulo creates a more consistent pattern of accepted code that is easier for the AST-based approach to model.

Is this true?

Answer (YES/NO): NO